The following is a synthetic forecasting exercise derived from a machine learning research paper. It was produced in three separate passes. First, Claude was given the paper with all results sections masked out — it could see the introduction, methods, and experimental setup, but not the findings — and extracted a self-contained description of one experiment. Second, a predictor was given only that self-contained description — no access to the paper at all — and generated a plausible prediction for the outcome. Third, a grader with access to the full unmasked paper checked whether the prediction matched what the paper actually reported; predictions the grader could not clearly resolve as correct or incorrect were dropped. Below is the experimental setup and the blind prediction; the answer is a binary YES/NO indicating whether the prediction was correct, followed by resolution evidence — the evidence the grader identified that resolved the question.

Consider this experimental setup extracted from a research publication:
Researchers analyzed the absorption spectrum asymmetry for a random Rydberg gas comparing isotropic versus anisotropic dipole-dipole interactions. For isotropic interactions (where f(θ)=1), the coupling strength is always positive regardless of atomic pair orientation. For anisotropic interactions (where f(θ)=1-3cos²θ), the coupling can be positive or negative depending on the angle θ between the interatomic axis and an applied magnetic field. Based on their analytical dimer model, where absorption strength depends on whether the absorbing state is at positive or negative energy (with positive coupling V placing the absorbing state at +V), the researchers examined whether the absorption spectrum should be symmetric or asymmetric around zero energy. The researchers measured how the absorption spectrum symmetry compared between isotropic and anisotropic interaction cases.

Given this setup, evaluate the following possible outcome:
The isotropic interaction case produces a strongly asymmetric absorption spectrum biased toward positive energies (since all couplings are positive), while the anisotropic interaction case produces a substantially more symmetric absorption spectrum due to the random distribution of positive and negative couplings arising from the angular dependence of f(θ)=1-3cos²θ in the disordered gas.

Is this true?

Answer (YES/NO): YES